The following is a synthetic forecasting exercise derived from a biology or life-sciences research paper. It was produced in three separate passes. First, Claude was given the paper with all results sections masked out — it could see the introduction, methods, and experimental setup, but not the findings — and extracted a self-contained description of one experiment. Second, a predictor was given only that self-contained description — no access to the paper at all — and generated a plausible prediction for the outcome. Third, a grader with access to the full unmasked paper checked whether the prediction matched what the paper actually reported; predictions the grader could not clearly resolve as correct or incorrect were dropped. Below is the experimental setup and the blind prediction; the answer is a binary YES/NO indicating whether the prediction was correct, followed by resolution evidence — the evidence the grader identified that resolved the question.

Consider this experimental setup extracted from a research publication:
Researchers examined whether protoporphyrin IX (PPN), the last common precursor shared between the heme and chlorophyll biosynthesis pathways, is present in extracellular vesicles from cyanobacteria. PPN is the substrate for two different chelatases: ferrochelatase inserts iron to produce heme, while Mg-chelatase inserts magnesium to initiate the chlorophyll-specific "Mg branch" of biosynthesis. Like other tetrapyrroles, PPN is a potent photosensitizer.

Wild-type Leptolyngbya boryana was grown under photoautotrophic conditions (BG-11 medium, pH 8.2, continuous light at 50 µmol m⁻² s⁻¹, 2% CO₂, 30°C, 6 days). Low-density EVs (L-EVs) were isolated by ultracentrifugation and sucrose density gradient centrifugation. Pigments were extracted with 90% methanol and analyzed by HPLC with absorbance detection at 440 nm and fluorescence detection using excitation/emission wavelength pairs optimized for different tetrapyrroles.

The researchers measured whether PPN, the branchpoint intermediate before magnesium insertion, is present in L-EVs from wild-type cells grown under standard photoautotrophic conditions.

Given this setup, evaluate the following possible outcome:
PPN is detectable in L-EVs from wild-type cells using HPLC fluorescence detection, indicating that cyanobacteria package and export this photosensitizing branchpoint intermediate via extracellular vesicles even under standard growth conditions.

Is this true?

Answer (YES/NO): YES